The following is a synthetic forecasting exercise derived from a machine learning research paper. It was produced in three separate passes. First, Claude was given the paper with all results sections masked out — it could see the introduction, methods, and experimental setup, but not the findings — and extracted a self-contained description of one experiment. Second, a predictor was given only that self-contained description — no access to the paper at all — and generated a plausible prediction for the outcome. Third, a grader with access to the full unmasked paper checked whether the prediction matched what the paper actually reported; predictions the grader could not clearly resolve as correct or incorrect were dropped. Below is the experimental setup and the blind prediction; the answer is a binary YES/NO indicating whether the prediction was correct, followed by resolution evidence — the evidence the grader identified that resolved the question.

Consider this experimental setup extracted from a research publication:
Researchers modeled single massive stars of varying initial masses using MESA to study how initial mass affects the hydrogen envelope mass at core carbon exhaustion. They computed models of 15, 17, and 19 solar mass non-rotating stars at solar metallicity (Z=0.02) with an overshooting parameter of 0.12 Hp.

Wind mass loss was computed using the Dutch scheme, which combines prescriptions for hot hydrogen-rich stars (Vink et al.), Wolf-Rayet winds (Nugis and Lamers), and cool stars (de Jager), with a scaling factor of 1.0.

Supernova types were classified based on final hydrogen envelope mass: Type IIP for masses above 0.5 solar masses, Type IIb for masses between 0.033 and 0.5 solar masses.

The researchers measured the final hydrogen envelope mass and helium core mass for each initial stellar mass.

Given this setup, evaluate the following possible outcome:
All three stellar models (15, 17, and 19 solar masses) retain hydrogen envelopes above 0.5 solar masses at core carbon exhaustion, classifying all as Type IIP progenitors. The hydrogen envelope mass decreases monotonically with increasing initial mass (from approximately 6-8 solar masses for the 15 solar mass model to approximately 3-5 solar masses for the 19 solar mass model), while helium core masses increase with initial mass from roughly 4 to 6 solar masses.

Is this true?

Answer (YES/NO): NO